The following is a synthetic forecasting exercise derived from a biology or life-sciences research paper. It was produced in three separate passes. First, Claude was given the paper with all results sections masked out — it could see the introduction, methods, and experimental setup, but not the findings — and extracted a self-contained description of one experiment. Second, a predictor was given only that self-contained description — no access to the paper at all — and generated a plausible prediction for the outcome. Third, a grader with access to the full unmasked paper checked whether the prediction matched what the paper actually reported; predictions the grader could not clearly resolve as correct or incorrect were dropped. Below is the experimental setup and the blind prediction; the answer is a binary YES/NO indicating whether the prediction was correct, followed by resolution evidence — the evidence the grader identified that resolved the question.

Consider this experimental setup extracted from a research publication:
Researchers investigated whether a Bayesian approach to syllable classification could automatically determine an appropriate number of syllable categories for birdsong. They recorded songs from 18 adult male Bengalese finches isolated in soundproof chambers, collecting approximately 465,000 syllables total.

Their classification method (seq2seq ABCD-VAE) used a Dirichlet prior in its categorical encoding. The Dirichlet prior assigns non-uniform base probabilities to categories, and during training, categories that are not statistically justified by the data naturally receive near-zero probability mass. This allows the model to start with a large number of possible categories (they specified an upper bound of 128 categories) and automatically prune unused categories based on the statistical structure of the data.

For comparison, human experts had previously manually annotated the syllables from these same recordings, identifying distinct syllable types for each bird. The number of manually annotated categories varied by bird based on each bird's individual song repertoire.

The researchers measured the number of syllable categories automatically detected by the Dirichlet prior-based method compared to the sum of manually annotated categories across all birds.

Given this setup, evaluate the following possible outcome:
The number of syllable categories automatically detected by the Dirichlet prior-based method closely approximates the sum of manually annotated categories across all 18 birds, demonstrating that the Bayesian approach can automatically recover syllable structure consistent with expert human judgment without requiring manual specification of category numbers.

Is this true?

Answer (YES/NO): NO